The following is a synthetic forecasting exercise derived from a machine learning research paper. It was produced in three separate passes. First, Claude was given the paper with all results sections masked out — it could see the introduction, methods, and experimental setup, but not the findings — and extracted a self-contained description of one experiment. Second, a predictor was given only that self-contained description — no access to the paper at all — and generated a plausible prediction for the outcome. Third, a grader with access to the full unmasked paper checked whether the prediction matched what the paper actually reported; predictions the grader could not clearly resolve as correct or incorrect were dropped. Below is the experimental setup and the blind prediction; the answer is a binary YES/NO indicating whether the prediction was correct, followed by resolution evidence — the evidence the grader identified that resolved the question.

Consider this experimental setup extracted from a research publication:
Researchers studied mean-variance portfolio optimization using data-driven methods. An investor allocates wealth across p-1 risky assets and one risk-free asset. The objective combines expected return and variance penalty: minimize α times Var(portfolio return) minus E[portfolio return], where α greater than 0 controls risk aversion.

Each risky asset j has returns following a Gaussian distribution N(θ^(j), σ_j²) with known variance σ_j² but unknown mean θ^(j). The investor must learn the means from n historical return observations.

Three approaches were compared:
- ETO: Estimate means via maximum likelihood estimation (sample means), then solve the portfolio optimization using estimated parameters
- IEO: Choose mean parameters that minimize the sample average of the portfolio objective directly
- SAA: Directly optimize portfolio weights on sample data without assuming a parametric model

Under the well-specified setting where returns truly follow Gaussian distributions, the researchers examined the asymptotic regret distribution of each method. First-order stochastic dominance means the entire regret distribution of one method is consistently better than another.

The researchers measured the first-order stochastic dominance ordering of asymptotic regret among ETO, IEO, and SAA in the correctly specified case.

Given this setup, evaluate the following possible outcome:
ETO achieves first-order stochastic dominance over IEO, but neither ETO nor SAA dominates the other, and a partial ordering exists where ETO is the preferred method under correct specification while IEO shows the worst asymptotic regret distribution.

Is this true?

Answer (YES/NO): NO